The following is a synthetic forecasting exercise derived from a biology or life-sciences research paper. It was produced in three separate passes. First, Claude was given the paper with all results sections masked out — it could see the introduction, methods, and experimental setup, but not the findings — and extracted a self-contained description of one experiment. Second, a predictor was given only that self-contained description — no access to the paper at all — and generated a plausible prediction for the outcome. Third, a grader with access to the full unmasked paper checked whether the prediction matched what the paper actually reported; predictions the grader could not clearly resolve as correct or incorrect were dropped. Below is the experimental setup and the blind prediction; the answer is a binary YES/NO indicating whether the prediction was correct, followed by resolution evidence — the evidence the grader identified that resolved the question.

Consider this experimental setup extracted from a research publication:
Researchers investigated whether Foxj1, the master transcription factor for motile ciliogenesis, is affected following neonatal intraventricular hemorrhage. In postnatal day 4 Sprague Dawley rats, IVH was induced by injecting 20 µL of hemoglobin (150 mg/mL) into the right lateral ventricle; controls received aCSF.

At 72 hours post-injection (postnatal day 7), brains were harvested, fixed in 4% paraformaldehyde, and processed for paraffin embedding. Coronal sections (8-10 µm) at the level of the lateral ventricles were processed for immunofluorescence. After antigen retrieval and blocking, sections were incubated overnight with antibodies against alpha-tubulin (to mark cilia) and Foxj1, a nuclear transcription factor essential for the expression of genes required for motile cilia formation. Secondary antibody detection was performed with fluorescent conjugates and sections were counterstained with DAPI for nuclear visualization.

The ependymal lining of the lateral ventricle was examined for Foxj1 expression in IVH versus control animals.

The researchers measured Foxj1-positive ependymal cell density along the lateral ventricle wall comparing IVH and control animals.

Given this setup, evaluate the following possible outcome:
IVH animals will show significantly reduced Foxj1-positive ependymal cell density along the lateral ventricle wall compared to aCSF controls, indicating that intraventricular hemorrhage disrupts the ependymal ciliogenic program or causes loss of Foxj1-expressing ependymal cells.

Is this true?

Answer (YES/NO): YES